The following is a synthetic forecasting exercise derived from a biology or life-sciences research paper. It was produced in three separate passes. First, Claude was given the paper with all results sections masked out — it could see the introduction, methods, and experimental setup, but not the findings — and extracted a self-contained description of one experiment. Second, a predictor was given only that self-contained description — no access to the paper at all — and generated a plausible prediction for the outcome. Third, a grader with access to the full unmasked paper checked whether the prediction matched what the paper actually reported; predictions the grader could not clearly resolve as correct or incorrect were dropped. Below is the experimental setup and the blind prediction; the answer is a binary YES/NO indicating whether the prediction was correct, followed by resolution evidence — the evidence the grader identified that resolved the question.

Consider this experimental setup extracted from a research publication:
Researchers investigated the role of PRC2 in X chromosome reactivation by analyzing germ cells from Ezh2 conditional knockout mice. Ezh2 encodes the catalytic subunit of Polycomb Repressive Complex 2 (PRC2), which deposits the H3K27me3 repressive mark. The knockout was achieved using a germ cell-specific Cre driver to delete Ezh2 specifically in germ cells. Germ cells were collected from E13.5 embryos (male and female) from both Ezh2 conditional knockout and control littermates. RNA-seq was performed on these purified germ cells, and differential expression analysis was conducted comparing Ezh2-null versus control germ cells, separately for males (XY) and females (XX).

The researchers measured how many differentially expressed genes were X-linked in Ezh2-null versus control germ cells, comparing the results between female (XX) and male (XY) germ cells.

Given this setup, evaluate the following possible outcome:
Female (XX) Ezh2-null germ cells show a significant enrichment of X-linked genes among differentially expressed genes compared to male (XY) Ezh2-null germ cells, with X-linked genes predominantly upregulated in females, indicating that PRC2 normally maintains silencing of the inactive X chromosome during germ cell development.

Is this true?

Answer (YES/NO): NO